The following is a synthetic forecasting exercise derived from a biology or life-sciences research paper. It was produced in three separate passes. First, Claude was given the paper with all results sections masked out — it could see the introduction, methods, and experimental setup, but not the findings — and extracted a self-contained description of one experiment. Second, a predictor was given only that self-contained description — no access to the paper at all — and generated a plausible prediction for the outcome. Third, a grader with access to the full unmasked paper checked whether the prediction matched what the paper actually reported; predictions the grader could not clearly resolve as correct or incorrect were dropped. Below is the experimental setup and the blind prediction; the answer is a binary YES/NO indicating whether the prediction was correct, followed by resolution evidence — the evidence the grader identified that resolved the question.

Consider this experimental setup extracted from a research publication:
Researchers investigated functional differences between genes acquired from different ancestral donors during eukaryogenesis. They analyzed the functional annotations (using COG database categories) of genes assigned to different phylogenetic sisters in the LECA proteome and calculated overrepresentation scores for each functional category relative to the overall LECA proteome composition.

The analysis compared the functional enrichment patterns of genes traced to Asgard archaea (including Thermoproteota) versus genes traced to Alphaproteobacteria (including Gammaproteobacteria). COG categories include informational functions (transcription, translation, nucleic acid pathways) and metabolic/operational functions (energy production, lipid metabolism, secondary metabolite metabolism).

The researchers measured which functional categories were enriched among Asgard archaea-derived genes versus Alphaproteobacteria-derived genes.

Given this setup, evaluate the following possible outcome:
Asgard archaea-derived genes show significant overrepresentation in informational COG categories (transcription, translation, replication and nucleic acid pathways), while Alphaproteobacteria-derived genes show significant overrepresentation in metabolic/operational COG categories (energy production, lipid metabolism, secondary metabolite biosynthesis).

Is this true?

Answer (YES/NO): YES